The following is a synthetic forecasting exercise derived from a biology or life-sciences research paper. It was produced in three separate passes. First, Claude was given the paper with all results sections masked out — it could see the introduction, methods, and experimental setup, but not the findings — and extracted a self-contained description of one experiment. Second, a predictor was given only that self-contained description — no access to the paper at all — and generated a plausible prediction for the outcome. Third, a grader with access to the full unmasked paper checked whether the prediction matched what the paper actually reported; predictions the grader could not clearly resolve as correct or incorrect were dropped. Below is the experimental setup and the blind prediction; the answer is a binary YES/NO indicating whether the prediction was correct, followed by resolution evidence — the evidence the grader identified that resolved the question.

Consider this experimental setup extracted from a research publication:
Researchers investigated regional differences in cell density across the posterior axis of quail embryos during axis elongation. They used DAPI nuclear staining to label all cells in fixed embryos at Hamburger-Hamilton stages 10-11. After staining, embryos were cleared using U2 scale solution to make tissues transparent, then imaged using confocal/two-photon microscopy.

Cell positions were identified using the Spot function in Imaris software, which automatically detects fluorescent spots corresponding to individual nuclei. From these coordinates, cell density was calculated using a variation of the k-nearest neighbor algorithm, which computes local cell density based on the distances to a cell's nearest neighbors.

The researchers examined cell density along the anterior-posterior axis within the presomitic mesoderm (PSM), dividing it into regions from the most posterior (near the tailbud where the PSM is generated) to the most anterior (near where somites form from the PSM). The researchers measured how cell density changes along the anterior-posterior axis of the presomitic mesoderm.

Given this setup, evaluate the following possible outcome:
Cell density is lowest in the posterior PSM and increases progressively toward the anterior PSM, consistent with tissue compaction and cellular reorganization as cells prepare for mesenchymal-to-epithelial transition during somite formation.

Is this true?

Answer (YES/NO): YES